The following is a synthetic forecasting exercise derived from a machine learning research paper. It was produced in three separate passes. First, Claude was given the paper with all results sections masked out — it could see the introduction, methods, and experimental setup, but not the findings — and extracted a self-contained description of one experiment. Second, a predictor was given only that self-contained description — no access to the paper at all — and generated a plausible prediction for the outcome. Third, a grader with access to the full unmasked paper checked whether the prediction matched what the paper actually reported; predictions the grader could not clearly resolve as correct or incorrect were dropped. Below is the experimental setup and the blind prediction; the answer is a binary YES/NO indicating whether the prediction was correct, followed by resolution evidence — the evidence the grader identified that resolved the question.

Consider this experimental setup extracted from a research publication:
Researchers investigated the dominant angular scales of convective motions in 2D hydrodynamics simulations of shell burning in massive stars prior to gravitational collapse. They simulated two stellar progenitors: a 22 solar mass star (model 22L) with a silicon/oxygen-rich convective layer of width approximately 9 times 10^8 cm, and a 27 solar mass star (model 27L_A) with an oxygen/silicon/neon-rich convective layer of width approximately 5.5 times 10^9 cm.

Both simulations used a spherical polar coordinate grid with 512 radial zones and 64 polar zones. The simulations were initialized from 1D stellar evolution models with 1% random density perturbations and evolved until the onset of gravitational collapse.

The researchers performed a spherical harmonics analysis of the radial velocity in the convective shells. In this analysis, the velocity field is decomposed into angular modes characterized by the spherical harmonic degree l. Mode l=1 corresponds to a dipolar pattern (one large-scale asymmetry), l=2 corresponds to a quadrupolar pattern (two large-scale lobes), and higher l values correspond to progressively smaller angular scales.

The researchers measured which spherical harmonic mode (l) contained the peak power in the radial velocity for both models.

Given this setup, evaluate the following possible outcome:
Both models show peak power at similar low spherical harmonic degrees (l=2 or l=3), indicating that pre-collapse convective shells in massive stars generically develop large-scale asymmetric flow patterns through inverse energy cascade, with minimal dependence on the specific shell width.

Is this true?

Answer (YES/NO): YES